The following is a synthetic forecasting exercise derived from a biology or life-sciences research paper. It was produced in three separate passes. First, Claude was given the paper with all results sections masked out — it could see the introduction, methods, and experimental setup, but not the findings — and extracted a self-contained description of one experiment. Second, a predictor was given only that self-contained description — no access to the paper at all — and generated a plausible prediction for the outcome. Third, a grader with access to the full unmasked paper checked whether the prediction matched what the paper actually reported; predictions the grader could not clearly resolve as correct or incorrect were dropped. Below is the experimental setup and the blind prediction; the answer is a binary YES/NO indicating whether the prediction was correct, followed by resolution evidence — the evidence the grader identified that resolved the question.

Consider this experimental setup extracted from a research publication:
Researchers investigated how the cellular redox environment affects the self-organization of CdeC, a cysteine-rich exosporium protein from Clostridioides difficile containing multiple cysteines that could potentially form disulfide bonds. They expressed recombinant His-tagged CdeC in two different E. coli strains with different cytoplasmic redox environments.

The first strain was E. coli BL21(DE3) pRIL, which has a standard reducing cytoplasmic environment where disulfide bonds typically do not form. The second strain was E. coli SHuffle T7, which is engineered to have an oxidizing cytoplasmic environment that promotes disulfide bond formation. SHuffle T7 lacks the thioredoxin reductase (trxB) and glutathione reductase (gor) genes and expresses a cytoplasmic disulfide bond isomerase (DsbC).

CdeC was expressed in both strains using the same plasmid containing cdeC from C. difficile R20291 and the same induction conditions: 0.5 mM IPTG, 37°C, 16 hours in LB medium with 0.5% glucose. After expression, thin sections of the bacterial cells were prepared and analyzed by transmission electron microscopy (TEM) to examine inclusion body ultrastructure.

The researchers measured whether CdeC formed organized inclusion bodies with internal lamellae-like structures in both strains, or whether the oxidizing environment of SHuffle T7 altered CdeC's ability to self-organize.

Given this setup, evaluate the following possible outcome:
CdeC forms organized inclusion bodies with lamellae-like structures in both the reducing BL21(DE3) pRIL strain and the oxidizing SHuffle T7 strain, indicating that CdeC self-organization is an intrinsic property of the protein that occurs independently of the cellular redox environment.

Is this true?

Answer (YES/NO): NO